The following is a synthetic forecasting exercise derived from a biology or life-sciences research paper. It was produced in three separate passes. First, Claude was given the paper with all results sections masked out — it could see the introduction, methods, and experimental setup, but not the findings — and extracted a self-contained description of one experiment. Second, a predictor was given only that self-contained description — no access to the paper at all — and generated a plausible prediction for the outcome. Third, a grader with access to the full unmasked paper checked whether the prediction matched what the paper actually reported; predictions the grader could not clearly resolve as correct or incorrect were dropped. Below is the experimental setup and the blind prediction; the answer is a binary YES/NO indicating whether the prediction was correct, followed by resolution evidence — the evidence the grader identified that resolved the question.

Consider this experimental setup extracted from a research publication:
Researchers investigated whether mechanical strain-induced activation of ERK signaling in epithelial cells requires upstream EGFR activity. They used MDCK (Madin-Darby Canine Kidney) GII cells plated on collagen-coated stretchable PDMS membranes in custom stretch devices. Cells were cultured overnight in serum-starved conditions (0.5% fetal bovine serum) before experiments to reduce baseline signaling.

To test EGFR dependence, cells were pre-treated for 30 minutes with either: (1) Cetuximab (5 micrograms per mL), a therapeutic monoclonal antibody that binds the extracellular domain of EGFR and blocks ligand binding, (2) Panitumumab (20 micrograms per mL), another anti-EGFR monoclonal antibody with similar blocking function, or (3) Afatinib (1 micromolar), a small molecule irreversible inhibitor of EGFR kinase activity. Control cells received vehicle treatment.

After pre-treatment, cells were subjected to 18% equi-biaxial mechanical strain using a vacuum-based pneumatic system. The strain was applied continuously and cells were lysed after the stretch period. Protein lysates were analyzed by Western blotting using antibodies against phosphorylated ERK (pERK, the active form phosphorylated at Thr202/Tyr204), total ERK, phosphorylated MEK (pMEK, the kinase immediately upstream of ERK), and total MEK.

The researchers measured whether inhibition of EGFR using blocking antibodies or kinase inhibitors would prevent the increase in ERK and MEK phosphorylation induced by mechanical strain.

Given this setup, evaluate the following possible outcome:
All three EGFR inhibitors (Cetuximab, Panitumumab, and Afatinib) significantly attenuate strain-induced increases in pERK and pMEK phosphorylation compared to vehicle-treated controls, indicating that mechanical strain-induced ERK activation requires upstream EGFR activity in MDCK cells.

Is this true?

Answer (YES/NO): NO